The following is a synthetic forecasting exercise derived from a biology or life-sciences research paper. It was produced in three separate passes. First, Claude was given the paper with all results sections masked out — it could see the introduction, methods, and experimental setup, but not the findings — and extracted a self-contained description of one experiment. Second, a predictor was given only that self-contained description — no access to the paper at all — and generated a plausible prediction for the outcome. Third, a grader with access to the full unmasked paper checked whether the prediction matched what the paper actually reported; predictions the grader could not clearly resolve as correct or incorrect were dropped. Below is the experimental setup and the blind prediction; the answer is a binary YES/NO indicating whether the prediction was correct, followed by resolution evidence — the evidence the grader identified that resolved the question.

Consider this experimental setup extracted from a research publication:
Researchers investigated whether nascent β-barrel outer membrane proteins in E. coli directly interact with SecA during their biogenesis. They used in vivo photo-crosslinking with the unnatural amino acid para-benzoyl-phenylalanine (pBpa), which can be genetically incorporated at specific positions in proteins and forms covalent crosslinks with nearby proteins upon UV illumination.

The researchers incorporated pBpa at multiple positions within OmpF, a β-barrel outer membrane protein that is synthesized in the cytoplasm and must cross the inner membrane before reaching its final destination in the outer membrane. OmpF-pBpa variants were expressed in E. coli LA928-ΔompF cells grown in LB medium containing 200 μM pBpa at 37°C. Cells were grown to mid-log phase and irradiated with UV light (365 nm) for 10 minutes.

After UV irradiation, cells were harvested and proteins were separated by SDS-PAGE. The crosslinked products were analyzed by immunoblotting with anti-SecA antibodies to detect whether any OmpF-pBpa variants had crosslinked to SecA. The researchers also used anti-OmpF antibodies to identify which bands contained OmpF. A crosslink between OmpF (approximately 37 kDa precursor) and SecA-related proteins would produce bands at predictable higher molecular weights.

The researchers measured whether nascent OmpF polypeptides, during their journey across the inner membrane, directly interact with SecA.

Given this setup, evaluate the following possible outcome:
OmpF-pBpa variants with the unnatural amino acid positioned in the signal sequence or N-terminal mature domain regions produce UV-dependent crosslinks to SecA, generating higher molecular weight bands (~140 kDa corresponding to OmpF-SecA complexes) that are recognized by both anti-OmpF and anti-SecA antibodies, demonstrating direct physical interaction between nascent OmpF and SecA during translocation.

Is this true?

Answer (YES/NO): NO